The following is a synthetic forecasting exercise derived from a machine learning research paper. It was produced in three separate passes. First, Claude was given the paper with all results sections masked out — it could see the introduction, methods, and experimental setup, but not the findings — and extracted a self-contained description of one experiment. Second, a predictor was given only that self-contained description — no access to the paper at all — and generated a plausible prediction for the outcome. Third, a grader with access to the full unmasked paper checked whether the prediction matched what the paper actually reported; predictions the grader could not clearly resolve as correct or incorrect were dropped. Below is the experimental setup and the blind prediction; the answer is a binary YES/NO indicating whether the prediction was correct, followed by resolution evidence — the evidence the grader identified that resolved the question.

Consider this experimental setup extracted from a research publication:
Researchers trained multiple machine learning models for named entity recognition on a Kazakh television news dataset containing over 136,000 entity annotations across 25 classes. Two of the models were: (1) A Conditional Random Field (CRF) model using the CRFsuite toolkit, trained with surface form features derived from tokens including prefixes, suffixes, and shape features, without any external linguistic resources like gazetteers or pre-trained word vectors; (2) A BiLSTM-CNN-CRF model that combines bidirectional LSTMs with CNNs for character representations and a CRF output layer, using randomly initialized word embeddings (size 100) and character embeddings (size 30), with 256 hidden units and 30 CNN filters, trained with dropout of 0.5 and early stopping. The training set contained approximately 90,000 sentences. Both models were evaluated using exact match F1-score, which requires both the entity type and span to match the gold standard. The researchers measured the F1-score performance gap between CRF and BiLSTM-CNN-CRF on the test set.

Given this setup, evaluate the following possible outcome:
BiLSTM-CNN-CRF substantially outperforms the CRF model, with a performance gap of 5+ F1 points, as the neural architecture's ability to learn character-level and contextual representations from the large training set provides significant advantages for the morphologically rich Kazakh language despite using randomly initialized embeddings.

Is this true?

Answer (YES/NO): NO